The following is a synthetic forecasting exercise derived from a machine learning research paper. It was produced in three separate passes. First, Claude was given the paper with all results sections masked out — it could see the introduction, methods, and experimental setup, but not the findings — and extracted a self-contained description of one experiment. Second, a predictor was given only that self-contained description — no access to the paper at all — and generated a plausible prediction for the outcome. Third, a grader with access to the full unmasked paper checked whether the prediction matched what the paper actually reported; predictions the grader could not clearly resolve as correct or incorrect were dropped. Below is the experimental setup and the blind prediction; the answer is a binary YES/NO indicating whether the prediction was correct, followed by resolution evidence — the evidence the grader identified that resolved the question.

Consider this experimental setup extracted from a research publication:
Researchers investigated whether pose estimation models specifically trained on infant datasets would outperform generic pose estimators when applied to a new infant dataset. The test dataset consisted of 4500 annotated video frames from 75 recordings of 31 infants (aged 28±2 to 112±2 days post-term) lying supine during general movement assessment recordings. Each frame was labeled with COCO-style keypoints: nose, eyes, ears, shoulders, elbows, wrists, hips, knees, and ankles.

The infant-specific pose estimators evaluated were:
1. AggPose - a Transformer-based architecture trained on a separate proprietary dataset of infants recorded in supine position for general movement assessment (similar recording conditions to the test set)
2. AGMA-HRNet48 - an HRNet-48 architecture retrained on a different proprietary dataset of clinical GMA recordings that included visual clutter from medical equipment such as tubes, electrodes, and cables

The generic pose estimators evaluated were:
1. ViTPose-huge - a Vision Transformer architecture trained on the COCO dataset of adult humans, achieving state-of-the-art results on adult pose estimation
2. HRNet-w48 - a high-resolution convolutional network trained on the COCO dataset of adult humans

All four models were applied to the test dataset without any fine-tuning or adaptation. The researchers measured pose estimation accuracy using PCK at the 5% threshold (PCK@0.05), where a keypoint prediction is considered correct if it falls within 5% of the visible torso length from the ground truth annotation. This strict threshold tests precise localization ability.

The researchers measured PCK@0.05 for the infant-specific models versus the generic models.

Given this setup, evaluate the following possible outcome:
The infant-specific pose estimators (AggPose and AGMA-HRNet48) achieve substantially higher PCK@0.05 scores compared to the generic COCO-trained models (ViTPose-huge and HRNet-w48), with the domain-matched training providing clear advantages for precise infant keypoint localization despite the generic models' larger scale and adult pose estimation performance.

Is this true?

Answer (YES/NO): NO